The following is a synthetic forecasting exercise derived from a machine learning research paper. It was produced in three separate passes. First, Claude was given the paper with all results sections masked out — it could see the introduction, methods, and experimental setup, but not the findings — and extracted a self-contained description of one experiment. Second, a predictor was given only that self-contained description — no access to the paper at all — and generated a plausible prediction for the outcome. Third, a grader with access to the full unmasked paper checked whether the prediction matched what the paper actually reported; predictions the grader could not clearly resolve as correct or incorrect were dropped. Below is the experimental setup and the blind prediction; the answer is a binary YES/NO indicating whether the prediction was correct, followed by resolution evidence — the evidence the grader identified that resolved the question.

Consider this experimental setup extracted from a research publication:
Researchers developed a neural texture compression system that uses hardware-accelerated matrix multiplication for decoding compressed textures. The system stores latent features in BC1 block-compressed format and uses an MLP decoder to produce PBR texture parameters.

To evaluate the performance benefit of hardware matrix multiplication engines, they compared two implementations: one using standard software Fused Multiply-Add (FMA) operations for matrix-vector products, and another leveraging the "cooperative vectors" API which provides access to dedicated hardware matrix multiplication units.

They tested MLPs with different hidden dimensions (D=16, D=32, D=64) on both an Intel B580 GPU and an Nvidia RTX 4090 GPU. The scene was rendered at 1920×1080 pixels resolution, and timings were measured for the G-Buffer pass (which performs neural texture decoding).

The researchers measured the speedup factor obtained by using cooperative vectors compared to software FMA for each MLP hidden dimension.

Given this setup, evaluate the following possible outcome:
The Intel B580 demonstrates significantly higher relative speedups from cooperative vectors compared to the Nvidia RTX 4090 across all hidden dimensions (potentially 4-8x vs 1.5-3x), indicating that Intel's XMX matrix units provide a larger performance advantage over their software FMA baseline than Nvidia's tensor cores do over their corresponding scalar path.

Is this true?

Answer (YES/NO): NO